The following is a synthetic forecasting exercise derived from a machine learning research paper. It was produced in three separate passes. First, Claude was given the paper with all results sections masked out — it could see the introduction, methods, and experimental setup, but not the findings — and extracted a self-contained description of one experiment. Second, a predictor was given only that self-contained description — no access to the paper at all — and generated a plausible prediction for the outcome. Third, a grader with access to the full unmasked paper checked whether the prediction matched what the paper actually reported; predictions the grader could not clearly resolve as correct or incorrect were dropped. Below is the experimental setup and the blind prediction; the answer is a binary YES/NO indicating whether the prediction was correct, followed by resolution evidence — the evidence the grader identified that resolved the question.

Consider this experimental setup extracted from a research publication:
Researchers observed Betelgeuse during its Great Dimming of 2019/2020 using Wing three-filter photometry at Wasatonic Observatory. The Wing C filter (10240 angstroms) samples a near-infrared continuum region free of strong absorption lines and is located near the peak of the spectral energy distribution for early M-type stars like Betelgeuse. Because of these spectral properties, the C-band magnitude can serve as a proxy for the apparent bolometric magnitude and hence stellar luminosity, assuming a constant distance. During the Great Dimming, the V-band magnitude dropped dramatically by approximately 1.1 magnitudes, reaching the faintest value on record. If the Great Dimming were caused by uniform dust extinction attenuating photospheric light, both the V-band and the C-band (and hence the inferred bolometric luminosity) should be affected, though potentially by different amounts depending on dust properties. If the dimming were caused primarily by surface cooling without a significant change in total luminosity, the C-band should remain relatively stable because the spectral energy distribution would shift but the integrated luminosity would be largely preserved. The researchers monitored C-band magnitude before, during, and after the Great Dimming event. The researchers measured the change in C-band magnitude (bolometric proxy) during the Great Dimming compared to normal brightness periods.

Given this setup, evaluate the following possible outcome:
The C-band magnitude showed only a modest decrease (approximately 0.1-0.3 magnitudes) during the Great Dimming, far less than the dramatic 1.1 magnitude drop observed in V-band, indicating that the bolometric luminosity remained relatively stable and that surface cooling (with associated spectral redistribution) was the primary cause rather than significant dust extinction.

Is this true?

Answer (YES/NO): YES